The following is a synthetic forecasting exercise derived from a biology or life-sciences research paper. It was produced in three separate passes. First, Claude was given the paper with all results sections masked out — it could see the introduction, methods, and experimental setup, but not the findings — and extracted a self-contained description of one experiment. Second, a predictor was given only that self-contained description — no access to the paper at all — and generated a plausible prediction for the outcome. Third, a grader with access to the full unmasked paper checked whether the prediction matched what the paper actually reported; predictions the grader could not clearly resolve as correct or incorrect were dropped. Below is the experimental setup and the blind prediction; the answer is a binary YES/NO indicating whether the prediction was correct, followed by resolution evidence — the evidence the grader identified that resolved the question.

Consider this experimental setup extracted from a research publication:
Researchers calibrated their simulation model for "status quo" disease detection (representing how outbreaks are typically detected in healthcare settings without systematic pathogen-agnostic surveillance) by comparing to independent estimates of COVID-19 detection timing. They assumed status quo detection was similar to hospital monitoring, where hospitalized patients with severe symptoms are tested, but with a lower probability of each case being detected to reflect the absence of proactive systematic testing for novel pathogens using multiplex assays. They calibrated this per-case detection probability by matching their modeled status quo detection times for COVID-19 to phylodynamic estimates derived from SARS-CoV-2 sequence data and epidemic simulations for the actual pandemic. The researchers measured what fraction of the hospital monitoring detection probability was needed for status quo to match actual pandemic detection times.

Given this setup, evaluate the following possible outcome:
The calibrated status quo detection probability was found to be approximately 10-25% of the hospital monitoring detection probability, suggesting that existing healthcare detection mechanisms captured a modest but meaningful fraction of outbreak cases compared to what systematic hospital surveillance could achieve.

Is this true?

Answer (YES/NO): NO